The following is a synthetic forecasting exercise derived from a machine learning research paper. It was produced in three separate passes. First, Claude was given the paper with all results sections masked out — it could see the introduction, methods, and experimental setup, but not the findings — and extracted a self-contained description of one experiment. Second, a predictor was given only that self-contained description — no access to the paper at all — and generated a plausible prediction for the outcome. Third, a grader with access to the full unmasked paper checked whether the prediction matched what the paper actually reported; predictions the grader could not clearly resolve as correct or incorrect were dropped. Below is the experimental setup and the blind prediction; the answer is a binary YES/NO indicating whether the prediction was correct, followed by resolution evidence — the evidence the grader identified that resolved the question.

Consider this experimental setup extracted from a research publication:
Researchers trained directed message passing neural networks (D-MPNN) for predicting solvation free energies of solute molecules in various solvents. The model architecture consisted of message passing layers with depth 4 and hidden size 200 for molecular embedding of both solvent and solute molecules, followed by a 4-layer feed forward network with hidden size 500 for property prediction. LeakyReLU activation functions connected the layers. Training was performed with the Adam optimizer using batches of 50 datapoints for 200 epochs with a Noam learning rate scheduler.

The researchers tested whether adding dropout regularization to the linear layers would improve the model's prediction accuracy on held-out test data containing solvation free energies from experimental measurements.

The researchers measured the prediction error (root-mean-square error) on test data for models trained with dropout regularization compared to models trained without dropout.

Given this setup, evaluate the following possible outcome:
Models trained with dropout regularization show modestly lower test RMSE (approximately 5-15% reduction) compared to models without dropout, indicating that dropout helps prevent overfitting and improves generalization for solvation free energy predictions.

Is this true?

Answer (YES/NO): NO